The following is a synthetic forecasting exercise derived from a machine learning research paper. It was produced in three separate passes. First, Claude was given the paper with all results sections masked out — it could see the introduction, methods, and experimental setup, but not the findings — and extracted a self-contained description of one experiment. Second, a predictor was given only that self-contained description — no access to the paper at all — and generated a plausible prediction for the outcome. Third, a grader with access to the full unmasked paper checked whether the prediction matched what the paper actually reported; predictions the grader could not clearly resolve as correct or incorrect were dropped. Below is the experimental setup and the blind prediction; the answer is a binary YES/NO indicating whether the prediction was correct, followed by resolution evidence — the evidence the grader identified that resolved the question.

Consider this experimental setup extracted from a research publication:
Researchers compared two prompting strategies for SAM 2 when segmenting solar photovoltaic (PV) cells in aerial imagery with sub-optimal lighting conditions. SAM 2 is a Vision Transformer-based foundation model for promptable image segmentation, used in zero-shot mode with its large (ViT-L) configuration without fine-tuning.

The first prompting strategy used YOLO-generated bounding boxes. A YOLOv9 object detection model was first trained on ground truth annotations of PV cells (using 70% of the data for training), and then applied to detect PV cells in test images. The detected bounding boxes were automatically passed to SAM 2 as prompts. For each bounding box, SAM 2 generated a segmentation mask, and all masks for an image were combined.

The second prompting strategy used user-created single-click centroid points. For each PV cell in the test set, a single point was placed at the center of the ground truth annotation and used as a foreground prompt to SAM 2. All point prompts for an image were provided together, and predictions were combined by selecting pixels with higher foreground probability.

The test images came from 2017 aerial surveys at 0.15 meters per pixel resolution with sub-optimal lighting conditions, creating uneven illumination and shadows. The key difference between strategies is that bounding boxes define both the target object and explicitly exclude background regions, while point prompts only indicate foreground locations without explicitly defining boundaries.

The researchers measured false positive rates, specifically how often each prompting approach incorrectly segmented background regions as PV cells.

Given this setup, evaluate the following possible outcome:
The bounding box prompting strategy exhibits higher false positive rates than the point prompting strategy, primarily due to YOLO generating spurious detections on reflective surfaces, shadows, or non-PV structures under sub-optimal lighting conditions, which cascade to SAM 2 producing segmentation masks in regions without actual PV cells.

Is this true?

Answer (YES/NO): NO